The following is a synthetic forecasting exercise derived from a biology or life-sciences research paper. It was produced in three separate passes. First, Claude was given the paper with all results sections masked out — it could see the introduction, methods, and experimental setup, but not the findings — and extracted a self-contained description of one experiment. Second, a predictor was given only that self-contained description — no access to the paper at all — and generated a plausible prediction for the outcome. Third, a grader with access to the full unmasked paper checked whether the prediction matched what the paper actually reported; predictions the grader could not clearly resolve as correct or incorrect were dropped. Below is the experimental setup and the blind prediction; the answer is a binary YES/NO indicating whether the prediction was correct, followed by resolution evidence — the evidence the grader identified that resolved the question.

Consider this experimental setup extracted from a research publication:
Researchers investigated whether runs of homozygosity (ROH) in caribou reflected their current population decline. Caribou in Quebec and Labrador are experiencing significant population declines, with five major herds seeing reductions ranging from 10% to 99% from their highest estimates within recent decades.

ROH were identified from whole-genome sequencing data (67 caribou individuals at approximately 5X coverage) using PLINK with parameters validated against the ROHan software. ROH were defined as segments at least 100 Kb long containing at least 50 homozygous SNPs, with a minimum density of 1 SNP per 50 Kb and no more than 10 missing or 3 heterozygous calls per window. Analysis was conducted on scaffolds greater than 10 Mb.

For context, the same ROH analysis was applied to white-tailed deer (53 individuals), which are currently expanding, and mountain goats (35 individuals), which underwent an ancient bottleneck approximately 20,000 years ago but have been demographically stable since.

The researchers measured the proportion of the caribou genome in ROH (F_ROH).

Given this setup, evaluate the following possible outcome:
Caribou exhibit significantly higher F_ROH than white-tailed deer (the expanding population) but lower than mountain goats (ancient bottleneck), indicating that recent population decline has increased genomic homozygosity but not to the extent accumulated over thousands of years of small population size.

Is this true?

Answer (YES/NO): NO